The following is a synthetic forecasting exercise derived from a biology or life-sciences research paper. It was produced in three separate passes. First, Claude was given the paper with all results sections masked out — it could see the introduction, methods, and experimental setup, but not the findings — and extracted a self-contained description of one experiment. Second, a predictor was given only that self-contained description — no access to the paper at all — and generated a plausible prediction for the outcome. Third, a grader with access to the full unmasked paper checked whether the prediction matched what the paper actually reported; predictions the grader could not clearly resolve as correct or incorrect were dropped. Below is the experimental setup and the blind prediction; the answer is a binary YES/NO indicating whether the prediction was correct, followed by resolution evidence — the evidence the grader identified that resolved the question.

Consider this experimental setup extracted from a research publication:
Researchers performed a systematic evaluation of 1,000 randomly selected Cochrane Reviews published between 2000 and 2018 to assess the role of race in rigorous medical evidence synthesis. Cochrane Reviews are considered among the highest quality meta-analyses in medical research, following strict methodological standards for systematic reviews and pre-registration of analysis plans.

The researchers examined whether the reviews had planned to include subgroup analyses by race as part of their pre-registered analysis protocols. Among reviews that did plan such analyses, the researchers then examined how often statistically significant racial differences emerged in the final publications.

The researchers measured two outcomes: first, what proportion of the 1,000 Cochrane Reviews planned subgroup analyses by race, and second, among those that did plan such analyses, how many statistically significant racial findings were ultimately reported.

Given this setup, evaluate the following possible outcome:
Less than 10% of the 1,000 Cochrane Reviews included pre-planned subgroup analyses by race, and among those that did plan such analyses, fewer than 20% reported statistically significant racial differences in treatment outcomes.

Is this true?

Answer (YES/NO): YES